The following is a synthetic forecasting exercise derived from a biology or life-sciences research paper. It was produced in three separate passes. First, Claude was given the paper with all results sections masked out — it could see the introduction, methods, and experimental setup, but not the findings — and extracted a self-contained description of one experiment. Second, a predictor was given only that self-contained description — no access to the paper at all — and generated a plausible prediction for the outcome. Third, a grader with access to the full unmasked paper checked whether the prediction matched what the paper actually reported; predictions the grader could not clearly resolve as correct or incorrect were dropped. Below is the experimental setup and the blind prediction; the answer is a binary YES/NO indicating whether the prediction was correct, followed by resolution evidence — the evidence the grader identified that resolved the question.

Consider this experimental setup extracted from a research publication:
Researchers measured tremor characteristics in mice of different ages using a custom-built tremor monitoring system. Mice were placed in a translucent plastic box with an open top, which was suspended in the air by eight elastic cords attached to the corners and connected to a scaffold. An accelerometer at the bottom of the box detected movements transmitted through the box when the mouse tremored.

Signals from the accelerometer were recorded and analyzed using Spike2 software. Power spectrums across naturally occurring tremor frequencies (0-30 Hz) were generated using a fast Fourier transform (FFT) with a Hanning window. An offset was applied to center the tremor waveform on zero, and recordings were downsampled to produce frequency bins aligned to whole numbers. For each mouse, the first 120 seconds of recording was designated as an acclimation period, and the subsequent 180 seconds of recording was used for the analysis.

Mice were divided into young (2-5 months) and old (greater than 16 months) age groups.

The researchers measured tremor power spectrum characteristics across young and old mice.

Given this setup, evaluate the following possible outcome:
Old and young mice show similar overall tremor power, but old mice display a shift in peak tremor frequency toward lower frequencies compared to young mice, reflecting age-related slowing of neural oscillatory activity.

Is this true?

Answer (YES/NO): NO